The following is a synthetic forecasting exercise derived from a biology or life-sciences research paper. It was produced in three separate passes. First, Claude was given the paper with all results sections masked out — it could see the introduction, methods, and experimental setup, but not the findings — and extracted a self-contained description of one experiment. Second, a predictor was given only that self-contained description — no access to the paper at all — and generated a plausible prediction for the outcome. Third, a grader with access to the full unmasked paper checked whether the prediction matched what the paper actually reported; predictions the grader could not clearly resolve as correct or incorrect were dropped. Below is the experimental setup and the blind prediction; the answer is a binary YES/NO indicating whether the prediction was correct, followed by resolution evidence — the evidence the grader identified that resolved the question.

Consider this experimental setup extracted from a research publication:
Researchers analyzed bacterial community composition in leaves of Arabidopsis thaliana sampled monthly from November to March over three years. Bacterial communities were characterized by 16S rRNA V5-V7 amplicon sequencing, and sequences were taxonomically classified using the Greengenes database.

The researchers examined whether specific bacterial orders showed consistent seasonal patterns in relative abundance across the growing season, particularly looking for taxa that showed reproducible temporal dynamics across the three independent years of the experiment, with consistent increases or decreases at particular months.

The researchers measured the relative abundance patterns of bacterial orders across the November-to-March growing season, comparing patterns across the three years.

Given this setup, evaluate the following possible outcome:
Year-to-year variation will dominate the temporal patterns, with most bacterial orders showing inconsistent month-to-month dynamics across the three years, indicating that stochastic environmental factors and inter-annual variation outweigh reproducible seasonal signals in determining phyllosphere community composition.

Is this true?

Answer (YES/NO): NO